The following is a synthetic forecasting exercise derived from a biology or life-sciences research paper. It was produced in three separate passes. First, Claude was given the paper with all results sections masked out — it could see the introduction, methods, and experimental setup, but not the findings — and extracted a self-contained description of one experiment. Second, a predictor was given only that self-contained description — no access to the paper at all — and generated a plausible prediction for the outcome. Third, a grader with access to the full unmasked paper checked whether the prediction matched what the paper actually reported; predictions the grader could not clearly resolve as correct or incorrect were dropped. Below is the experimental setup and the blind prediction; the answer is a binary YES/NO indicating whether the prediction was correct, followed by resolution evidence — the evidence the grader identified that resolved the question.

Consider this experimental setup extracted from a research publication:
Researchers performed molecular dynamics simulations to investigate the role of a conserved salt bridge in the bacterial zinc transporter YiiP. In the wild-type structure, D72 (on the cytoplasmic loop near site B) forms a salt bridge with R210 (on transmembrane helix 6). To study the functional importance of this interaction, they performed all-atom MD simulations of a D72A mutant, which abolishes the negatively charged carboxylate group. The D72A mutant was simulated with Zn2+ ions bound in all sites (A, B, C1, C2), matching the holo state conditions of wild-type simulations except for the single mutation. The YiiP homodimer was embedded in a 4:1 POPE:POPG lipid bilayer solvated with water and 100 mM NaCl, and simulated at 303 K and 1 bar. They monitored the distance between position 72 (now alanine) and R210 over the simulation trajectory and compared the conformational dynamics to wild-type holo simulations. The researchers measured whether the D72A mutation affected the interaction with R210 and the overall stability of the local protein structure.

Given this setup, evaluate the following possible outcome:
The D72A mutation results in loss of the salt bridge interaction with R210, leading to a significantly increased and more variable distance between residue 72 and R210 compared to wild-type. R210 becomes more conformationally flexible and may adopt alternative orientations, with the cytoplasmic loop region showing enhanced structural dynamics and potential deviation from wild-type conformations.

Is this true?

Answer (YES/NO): NO